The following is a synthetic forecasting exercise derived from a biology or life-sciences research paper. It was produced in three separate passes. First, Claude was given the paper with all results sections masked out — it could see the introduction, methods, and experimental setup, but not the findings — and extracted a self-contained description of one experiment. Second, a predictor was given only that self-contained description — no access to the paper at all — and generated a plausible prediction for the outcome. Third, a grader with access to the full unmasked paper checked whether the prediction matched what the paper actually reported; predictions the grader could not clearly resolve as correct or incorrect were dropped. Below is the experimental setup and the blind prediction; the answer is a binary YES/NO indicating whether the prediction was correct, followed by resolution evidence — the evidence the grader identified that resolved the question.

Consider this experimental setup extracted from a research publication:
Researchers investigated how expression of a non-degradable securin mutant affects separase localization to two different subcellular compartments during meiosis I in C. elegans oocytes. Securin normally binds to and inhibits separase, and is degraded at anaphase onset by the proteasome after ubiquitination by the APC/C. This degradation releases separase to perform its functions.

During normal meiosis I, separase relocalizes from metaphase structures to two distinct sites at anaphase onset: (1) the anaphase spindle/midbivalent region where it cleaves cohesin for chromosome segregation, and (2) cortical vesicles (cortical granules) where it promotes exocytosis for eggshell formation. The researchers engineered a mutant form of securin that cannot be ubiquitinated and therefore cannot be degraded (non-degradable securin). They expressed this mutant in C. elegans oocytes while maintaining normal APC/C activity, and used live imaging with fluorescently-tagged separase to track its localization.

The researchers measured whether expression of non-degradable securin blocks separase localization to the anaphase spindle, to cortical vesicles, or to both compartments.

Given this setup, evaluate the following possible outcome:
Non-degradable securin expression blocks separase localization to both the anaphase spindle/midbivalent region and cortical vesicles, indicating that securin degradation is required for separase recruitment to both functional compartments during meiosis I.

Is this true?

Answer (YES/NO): NO